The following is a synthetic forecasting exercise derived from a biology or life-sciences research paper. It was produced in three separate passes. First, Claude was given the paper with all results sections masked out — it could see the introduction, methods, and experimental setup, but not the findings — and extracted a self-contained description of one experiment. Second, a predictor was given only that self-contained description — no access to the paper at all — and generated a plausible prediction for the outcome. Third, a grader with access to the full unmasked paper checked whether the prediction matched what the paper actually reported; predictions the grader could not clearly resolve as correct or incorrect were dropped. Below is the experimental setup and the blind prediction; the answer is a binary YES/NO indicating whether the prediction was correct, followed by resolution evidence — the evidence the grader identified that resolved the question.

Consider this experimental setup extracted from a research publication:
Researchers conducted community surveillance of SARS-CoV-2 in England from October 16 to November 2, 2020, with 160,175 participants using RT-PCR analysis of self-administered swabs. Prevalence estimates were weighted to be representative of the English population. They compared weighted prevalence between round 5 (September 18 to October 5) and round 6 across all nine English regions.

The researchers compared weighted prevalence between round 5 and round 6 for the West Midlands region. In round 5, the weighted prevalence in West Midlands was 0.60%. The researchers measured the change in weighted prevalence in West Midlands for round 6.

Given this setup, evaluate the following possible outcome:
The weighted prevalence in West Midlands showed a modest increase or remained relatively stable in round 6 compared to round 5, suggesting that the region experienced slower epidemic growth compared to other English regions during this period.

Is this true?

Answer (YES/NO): NO